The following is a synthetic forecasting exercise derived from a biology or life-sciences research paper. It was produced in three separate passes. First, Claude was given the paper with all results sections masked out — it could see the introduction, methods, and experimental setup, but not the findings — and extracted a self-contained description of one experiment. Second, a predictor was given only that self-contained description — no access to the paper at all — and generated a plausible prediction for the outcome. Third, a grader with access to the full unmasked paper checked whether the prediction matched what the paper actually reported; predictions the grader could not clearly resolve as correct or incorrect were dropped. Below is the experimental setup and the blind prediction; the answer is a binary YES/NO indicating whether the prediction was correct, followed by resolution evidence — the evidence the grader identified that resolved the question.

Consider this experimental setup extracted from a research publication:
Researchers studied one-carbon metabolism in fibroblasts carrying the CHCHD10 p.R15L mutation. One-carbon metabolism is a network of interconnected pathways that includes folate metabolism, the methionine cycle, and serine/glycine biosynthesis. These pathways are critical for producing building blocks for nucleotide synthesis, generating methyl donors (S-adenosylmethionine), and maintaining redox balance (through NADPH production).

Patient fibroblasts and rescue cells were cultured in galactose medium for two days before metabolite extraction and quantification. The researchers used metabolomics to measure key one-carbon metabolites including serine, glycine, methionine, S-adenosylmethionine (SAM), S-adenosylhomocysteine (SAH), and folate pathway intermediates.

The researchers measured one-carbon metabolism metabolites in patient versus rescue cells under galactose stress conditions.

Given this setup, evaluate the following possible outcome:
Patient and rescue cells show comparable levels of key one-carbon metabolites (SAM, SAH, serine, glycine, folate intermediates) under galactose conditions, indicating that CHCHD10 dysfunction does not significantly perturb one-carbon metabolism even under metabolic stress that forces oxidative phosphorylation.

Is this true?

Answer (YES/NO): NO